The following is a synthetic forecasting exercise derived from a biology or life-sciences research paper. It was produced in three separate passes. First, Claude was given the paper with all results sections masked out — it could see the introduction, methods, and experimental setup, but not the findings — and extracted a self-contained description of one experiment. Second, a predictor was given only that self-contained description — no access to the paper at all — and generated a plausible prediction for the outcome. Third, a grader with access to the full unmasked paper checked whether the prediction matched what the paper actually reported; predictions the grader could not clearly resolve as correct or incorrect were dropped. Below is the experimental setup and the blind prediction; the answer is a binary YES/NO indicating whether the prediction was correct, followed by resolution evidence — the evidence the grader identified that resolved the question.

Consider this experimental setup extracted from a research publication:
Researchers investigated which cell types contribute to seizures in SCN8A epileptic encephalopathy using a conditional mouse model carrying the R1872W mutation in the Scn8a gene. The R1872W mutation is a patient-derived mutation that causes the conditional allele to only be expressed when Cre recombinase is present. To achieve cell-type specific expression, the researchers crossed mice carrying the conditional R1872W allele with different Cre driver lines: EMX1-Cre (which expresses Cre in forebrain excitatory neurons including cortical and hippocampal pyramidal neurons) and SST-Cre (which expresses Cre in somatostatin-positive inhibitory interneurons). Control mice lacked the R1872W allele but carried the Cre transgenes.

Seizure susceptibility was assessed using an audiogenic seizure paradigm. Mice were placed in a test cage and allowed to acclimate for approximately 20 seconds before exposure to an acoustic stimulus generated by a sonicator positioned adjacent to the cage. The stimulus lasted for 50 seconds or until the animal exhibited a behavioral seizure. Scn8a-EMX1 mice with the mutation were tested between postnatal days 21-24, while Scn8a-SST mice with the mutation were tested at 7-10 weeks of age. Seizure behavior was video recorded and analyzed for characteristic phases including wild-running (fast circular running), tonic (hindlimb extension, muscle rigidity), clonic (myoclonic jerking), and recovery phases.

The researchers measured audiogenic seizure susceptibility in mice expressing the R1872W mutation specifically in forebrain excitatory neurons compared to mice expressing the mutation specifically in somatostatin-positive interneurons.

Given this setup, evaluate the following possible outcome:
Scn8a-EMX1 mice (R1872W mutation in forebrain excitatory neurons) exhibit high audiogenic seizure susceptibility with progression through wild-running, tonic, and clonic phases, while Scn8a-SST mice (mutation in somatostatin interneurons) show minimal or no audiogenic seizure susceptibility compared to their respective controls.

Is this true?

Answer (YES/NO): NO